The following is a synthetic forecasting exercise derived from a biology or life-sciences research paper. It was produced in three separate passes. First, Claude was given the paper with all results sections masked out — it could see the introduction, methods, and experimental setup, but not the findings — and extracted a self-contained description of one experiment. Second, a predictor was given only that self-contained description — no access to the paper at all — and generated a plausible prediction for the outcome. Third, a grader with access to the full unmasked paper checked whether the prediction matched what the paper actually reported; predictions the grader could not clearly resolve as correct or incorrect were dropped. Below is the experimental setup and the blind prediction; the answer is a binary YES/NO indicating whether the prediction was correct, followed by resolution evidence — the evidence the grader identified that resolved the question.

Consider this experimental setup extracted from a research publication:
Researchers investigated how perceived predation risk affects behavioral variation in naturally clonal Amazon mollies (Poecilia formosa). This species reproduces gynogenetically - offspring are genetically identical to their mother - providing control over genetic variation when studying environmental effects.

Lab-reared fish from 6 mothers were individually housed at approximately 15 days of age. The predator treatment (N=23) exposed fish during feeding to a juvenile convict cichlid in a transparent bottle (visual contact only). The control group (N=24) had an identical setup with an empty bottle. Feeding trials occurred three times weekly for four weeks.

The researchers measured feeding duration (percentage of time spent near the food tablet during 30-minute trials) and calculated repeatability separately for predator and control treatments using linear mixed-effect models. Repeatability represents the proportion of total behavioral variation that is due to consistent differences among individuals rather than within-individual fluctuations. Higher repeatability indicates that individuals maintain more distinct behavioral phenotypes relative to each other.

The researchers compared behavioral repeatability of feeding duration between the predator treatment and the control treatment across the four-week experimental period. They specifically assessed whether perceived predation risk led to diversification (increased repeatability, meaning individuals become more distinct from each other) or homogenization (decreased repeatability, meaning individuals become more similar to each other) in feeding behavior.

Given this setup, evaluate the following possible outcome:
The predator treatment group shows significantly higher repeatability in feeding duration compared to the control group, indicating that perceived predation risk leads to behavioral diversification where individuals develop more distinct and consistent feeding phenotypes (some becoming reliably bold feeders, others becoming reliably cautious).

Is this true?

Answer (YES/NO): NO